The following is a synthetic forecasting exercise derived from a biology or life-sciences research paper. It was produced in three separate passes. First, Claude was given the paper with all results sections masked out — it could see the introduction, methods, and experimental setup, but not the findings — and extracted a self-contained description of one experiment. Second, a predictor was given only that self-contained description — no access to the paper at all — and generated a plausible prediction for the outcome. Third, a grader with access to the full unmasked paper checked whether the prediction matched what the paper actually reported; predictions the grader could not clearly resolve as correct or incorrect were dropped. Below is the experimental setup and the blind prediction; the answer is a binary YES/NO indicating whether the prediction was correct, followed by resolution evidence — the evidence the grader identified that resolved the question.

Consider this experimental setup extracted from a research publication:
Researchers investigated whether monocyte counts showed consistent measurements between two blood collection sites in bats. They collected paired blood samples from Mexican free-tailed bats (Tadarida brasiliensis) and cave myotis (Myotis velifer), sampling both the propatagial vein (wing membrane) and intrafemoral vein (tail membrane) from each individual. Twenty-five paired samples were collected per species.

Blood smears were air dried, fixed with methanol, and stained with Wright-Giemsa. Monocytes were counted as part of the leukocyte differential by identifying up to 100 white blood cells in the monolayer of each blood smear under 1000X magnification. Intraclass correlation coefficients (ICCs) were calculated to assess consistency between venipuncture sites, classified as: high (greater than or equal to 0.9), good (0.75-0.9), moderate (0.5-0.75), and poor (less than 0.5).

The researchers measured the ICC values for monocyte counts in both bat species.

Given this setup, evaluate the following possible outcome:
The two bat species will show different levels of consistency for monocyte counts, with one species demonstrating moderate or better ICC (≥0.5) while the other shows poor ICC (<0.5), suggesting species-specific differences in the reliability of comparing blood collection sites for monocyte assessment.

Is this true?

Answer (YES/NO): NO